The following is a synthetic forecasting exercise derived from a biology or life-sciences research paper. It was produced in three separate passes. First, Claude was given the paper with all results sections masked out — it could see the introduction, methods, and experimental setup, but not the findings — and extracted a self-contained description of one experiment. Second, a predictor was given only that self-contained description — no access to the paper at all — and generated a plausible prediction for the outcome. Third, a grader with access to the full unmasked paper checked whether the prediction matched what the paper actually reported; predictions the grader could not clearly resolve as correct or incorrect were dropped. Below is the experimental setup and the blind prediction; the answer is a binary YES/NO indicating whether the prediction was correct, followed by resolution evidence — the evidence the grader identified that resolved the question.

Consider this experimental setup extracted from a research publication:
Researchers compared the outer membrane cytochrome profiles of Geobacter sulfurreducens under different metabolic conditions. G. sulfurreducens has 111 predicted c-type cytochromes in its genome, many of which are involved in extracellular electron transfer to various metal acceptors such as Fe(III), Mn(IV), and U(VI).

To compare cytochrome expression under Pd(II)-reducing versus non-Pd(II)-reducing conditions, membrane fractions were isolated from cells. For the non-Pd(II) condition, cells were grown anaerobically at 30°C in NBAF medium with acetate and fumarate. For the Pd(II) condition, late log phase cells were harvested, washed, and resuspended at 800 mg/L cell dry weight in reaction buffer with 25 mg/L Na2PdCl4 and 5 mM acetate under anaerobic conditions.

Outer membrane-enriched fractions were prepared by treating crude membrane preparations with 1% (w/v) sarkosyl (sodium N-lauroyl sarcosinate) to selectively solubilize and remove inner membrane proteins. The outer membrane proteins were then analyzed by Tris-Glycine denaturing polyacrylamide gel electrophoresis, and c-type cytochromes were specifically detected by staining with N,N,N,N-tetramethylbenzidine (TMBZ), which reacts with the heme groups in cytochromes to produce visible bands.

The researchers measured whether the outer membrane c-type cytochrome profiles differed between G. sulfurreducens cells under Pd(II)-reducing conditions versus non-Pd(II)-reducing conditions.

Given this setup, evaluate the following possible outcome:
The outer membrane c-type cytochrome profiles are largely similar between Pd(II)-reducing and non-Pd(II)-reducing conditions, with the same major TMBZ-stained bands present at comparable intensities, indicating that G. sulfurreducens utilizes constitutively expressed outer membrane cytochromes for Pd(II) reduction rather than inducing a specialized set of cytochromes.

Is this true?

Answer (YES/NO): NO